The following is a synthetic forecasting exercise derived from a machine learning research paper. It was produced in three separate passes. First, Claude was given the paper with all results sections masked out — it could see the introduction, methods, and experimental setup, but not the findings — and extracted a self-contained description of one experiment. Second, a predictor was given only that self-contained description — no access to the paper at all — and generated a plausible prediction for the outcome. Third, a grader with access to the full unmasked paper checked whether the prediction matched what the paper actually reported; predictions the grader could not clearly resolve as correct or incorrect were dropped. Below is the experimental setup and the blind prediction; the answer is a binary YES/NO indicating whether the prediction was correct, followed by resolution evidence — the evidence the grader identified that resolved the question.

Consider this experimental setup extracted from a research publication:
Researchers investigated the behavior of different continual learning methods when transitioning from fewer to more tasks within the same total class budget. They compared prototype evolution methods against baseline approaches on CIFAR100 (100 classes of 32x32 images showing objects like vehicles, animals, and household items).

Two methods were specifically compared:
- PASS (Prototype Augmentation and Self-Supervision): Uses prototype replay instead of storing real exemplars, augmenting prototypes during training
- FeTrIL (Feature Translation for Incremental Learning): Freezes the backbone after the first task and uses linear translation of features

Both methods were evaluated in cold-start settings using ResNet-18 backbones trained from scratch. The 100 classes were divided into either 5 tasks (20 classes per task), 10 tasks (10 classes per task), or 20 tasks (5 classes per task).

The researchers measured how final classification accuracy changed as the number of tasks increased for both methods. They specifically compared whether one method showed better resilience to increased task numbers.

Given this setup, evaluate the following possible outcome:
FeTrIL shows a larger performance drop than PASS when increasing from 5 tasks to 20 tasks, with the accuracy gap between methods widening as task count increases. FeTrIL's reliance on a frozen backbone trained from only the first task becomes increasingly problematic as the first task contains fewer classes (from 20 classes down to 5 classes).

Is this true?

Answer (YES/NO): NO